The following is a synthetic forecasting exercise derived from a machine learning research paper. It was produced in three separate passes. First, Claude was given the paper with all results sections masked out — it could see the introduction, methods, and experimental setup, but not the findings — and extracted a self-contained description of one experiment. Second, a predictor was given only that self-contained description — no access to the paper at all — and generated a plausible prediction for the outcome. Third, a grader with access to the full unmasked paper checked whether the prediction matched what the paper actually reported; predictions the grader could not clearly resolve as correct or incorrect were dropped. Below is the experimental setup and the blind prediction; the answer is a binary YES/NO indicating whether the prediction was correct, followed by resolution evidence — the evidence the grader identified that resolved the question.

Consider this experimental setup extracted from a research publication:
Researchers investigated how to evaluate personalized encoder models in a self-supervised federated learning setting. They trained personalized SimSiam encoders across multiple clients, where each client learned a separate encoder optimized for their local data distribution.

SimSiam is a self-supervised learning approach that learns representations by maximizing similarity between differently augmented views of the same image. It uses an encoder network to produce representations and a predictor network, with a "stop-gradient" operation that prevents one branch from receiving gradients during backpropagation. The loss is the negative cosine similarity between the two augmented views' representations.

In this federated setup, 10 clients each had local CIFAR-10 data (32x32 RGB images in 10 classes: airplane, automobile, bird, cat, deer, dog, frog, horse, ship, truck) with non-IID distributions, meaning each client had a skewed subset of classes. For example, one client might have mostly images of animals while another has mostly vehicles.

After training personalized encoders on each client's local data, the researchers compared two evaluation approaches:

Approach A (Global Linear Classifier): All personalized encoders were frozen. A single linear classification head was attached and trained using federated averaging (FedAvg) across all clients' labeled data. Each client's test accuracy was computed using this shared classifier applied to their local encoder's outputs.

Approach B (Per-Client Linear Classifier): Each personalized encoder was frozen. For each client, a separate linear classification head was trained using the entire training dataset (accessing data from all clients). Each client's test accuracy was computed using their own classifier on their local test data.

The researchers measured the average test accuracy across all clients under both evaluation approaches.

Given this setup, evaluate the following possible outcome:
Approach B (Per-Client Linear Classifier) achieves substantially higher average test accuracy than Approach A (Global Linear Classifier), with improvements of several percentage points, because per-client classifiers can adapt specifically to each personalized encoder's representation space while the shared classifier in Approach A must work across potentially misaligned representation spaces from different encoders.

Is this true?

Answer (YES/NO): YES